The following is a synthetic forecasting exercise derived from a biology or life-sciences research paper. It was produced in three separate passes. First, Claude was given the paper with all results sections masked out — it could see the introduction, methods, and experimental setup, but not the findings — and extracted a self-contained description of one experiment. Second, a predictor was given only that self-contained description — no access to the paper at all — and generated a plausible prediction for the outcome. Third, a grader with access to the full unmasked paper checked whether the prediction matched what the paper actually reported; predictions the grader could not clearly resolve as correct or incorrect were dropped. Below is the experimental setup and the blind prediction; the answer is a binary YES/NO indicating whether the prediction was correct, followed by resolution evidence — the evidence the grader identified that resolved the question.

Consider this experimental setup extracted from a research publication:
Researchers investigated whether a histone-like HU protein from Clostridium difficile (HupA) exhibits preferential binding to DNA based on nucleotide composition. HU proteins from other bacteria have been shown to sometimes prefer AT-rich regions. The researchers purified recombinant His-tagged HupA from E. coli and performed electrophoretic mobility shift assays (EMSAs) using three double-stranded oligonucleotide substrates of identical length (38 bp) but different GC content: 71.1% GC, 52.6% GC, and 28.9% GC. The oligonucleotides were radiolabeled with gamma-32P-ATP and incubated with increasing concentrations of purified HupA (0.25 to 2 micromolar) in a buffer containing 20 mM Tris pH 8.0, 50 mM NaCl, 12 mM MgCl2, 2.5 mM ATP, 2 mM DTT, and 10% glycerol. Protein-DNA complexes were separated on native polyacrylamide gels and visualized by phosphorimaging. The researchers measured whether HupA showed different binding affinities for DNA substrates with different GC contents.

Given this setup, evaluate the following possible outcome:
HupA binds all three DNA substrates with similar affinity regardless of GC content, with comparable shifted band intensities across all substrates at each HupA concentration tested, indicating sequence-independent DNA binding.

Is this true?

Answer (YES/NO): YES